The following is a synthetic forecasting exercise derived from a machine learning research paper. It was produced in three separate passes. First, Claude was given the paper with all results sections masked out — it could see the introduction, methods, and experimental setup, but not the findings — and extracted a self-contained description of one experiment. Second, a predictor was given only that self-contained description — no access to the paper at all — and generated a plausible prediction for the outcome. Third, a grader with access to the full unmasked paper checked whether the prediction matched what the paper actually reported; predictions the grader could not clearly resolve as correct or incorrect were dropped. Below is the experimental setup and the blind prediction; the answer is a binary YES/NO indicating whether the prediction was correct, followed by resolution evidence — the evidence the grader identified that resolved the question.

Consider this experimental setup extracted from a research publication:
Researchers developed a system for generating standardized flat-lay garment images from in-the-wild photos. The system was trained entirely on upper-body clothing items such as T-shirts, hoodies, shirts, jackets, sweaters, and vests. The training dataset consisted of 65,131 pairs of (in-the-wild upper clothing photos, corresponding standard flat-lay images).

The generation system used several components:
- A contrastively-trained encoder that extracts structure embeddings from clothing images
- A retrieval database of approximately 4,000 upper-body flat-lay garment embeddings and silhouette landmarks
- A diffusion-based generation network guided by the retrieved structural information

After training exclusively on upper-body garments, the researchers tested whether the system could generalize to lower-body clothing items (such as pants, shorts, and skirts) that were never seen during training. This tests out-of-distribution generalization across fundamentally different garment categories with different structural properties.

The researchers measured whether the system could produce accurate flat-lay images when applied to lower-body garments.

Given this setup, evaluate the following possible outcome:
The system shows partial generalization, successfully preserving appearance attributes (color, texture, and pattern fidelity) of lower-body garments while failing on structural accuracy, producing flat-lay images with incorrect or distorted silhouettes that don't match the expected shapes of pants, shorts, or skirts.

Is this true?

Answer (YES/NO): NO